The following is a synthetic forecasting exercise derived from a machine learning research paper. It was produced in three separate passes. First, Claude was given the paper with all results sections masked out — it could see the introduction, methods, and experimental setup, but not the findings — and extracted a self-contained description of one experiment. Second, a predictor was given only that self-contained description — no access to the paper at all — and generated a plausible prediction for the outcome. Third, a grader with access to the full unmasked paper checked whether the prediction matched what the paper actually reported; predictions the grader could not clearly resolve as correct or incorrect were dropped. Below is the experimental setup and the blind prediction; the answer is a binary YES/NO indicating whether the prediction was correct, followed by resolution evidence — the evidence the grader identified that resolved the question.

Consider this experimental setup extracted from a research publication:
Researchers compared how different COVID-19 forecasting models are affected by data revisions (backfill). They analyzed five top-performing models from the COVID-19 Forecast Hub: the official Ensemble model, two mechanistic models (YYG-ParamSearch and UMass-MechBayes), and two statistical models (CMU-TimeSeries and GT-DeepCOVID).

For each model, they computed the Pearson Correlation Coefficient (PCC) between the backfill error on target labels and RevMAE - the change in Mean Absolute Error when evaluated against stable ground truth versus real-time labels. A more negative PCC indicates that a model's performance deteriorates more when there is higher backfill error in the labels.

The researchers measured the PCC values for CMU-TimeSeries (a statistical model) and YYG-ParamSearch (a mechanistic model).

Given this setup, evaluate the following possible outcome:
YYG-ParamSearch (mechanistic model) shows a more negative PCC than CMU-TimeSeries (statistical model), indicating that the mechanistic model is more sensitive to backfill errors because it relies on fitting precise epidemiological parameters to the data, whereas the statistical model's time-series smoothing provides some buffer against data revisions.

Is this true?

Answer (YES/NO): NO